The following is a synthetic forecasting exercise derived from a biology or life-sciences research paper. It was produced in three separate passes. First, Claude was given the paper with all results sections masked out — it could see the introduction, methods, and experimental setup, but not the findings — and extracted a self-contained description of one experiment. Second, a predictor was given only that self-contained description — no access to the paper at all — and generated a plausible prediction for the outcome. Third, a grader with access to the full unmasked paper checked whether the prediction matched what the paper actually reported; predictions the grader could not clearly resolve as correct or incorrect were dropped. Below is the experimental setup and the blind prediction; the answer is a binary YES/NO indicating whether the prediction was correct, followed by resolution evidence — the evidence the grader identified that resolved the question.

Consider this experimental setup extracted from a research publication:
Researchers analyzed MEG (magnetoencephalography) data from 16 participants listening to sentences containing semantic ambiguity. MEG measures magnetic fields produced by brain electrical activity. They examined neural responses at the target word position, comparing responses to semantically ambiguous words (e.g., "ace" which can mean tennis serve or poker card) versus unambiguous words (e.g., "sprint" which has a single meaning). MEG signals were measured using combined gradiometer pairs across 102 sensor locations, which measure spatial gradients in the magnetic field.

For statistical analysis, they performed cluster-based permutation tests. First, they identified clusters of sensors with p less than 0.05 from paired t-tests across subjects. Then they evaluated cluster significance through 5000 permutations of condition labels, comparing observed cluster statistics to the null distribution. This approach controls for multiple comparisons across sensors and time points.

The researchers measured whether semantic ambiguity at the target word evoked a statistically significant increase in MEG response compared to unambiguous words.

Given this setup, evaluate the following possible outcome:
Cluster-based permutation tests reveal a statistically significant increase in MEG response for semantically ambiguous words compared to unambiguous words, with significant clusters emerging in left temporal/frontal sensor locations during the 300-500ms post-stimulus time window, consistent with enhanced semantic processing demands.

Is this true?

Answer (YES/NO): NO